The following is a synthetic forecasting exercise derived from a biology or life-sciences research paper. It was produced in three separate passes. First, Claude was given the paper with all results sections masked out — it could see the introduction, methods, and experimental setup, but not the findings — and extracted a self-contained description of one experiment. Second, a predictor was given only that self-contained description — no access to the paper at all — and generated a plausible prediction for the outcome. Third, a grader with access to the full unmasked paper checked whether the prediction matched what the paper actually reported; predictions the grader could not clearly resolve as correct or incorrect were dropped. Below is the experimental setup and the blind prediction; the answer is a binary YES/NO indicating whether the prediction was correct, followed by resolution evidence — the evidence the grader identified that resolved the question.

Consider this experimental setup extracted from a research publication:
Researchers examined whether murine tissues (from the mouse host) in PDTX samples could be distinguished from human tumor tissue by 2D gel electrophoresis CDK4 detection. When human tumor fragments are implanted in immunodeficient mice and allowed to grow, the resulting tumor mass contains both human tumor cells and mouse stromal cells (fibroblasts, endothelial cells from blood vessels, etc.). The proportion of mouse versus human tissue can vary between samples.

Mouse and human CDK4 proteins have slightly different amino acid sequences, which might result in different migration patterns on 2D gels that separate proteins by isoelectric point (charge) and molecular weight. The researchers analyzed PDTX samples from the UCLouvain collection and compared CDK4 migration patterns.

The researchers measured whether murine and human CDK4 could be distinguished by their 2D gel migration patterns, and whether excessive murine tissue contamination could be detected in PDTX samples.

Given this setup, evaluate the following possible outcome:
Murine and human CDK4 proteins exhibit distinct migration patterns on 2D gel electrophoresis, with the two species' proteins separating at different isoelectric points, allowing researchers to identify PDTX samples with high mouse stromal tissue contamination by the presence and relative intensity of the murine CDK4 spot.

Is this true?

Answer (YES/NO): YES